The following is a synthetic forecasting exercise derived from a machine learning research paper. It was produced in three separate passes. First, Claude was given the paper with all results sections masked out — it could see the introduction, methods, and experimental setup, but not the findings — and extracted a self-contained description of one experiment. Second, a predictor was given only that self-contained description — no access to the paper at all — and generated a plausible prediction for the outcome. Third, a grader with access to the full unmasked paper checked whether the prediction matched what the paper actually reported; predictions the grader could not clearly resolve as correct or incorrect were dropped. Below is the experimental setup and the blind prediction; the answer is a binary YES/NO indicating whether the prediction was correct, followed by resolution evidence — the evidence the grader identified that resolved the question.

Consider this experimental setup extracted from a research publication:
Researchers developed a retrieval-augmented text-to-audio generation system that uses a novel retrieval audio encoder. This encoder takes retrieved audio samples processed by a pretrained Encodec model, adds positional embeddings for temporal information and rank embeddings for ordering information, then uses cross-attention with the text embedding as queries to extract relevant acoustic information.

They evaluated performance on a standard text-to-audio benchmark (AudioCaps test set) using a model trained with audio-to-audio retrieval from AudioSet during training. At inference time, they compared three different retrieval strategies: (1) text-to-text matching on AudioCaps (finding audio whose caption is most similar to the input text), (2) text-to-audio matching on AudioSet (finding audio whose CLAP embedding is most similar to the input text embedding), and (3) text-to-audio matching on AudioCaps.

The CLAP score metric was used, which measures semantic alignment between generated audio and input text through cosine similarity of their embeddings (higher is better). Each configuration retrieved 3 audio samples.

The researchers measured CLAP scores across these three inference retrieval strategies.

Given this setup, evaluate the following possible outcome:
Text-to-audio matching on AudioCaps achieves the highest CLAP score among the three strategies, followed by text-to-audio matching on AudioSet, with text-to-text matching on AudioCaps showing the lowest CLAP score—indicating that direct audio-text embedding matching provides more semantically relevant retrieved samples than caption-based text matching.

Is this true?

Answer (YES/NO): NO